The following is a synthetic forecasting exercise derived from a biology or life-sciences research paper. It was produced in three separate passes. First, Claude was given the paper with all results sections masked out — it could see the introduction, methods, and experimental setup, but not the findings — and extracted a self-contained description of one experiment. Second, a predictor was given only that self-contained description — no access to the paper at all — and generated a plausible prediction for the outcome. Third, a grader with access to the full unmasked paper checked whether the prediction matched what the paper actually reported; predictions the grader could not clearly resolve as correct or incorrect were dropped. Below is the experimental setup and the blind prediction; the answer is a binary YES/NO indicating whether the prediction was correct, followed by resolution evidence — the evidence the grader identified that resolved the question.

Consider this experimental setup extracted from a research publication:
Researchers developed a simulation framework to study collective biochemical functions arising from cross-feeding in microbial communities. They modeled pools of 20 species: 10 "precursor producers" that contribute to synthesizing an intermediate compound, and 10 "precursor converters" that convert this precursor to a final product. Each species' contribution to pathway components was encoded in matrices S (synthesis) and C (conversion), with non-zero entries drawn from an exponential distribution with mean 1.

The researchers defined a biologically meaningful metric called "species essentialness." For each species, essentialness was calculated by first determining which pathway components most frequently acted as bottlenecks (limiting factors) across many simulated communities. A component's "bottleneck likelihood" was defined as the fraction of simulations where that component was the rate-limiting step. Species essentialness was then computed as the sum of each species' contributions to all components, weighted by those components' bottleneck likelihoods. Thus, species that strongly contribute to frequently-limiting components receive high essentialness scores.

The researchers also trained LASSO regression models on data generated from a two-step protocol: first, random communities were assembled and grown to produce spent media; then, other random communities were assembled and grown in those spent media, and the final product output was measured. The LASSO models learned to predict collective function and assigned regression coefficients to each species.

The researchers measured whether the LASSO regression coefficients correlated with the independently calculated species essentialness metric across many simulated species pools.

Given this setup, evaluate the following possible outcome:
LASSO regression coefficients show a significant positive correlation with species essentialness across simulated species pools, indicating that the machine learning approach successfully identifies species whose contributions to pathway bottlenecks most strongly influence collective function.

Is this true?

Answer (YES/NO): YES